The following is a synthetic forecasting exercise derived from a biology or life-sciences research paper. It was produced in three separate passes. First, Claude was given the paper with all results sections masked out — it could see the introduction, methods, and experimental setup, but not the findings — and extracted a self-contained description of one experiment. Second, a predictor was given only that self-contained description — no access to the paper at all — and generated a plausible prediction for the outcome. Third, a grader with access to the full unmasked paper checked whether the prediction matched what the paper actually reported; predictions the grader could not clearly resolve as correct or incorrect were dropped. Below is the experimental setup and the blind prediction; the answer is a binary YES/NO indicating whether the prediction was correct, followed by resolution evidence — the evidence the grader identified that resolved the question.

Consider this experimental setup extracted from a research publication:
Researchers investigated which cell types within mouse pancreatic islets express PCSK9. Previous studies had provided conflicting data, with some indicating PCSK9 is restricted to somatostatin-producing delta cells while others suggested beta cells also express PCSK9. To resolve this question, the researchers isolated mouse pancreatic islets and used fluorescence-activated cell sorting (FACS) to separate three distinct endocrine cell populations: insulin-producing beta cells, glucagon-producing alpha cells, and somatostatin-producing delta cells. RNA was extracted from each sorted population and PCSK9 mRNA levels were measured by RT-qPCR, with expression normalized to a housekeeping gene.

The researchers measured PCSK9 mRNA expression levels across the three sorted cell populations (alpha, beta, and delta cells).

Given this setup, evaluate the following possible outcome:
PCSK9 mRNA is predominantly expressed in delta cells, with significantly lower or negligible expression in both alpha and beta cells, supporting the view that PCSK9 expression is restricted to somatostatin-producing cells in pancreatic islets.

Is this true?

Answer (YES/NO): NO